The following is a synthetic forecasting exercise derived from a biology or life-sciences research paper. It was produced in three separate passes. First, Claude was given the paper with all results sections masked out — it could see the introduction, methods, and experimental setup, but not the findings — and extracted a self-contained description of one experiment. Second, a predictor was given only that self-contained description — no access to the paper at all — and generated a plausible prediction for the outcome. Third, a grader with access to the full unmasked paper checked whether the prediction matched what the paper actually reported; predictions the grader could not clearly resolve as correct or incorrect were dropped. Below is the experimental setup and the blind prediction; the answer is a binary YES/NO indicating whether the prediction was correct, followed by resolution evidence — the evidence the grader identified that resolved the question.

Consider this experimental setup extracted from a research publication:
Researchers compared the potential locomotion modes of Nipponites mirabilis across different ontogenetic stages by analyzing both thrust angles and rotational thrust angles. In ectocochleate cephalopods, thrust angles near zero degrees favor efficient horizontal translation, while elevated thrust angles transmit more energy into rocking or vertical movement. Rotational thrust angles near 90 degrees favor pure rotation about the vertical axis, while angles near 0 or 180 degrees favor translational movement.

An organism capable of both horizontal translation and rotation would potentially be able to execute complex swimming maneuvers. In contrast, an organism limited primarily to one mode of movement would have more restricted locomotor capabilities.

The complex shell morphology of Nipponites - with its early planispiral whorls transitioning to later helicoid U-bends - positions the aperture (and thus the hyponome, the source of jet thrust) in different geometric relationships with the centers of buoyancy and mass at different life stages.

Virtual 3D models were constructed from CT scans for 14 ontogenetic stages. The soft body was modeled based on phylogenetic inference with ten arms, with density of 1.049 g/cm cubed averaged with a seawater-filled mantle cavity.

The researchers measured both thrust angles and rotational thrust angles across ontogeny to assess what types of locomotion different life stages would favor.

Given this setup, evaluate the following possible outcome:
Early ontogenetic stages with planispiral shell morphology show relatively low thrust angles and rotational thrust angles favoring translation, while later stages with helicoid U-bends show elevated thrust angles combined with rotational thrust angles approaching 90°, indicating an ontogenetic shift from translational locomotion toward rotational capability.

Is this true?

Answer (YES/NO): NO